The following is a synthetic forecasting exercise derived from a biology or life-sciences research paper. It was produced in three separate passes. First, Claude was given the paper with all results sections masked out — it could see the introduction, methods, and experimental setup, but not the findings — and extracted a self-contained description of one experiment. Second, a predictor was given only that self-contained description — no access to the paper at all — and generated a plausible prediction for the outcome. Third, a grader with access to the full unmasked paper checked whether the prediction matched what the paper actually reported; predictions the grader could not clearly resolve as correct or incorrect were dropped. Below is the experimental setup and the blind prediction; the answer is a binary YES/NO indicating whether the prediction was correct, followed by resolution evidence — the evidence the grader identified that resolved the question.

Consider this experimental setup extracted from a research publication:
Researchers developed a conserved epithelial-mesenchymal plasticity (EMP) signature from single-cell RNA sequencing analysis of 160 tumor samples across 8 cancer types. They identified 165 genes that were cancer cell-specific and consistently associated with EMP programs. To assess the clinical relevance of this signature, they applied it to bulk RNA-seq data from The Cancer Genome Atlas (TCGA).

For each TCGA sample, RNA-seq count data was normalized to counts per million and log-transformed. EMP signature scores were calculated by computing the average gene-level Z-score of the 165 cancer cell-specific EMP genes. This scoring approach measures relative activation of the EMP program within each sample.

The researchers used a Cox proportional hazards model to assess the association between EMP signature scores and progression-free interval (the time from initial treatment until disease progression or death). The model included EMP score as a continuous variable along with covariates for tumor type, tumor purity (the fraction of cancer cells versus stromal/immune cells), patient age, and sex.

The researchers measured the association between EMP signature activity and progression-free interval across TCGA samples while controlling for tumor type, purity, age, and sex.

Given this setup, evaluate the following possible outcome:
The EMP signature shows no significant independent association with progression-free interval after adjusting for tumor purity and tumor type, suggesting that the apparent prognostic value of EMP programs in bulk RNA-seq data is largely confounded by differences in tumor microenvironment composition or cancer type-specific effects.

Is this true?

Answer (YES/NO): NO